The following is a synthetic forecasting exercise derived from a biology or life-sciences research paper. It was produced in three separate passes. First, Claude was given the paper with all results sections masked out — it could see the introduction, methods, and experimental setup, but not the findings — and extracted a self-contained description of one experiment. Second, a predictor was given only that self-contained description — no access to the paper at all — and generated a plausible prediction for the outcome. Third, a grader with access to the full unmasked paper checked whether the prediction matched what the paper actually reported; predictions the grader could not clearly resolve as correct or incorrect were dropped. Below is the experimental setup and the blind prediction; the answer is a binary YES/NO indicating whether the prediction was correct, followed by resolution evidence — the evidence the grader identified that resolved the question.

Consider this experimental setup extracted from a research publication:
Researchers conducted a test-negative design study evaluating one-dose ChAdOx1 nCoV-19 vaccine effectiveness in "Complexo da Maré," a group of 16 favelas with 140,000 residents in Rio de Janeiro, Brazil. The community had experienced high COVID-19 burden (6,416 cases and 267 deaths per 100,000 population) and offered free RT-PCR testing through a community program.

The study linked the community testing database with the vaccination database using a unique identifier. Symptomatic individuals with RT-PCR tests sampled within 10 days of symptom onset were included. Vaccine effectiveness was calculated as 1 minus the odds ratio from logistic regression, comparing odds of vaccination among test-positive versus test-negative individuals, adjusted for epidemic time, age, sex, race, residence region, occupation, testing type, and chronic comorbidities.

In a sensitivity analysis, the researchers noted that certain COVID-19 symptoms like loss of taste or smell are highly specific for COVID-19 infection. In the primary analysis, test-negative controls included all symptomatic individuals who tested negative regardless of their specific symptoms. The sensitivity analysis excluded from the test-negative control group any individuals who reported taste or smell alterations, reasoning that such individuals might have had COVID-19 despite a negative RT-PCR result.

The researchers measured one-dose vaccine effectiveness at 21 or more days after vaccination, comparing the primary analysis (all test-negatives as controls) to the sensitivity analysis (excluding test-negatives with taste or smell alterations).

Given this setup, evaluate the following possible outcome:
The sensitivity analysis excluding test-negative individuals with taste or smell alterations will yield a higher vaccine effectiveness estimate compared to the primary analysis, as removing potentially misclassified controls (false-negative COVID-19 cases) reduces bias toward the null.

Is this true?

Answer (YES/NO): YES